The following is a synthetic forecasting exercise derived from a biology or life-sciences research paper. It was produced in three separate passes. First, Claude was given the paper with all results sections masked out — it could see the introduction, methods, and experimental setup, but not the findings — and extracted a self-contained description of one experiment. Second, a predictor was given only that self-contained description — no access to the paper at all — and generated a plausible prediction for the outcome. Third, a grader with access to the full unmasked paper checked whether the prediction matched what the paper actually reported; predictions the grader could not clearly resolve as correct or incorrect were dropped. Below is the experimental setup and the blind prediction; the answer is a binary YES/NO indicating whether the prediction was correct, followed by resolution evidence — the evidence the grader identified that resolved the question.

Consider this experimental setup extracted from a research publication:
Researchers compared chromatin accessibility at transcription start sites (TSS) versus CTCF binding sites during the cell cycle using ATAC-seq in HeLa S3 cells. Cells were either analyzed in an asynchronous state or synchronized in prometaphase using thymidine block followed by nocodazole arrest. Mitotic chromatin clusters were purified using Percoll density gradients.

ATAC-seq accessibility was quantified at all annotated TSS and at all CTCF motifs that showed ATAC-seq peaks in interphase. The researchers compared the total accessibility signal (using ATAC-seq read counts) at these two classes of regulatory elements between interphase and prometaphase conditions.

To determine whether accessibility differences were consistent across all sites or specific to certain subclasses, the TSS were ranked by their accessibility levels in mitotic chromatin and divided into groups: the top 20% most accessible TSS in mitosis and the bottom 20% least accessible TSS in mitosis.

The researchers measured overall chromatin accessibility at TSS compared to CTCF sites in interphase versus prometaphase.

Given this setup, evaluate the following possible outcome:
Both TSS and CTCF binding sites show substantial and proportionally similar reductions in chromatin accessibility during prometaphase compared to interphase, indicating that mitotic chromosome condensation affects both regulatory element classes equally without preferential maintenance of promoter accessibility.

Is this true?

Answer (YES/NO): NO